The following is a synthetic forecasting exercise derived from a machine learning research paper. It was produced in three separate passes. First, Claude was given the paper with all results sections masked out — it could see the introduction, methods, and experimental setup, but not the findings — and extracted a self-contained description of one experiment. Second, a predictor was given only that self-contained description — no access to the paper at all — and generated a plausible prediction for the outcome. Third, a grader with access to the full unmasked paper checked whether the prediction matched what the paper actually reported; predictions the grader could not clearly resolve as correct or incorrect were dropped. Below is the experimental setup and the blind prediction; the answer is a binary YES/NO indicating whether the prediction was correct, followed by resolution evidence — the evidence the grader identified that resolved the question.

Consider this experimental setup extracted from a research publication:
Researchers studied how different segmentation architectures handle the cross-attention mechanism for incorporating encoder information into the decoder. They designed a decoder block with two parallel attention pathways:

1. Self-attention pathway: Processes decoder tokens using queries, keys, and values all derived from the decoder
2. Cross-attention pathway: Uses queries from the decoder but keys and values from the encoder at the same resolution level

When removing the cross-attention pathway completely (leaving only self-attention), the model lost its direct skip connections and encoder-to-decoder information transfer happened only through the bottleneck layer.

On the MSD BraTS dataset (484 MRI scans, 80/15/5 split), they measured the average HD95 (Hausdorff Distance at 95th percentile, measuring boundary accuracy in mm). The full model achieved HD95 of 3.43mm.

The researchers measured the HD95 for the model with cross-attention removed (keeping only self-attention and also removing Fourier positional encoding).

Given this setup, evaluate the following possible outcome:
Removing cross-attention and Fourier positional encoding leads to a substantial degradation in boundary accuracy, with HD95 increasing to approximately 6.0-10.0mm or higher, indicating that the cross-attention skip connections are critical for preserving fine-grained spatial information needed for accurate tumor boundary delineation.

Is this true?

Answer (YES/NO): YES